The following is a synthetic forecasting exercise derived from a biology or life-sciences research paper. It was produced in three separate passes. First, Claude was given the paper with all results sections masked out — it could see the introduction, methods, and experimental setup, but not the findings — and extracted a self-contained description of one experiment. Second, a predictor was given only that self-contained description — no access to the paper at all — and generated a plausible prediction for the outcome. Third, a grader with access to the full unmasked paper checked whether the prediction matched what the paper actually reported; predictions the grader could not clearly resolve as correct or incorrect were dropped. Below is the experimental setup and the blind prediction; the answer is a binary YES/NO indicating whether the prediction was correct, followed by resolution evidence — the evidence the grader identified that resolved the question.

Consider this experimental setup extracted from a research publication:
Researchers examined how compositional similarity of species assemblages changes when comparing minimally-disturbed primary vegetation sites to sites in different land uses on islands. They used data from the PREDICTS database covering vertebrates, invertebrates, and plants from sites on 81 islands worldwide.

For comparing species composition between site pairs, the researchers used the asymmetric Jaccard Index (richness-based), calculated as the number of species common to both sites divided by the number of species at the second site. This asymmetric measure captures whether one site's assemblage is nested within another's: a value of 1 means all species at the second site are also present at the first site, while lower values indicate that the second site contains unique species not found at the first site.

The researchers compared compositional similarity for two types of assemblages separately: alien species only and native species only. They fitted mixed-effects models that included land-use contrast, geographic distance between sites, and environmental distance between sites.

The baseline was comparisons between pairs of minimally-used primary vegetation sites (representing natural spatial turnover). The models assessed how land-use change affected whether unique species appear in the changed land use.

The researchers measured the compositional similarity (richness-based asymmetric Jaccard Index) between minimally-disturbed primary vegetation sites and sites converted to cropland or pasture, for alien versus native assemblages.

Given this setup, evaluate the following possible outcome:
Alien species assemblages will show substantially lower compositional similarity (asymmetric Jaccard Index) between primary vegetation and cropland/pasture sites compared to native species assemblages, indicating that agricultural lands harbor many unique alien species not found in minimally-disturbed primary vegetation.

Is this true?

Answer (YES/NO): YES